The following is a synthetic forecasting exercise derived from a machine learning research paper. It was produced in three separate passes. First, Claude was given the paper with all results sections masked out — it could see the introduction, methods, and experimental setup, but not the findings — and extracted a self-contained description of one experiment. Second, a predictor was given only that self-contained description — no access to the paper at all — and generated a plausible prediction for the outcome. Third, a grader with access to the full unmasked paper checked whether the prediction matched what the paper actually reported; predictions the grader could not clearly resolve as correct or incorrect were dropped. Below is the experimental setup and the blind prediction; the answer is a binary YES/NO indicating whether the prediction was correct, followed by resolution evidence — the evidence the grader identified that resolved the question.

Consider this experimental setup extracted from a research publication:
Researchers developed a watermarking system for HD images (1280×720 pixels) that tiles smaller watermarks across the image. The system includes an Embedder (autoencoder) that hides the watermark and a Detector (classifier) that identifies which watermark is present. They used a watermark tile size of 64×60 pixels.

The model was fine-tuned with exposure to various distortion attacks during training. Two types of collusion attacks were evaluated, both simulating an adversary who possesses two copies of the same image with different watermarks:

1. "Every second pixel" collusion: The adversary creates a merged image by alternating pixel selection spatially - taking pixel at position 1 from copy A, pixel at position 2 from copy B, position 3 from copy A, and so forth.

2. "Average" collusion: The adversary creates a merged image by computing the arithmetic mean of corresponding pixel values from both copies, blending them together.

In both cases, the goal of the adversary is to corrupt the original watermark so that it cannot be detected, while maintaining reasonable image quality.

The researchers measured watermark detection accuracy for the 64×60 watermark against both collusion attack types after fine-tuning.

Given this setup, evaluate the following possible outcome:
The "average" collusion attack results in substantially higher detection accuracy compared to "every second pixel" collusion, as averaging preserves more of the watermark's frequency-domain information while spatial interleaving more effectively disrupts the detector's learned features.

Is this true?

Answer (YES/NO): NO